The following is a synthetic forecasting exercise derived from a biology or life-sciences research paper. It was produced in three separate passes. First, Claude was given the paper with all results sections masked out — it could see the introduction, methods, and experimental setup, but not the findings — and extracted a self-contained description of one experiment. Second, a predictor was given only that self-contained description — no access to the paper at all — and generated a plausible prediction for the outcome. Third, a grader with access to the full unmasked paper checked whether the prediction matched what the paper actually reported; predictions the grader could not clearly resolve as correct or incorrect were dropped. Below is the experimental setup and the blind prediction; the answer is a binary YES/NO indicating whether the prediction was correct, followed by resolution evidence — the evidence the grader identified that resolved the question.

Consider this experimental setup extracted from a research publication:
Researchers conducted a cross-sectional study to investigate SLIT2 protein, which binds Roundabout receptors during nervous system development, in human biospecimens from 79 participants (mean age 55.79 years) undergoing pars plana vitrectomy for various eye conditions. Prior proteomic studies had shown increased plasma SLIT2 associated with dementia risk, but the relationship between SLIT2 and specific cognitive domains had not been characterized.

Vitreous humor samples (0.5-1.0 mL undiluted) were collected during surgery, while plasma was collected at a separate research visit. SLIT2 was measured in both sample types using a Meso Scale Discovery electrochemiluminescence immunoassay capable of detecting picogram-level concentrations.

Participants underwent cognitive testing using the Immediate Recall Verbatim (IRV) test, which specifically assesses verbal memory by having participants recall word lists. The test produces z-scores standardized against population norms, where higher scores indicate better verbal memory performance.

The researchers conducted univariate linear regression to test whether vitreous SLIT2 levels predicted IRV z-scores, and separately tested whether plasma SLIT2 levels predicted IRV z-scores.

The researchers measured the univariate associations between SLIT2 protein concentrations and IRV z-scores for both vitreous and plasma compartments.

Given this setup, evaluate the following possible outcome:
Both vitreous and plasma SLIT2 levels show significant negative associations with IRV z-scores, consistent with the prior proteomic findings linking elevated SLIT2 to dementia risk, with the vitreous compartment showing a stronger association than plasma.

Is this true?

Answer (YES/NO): NO